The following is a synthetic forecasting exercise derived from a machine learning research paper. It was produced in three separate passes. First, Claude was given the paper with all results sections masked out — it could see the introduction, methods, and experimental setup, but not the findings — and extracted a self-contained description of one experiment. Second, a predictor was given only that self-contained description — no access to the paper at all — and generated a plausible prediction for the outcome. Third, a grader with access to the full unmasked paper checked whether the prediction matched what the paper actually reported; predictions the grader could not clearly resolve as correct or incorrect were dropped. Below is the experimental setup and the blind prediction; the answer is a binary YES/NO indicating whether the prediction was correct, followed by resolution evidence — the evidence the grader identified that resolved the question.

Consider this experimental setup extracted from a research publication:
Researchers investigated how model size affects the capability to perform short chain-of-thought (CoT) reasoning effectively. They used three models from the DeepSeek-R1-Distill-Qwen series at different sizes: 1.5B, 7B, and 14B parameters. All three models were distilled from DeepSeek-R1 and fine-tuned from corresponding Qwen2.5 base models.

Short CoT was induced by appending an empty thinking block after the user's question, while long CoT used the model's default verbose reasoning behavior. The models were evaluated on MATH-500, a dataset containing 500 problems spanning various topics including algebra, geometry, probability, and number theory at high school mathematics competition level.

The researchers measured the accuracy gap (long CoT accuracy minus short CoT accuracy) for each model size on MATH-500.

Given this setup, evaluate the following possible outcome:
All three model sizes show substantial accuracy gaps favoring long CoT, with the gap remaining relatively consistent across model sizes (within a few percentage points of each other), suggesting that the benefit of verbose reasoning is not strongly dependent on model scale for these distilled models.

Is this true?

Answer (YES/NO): YES